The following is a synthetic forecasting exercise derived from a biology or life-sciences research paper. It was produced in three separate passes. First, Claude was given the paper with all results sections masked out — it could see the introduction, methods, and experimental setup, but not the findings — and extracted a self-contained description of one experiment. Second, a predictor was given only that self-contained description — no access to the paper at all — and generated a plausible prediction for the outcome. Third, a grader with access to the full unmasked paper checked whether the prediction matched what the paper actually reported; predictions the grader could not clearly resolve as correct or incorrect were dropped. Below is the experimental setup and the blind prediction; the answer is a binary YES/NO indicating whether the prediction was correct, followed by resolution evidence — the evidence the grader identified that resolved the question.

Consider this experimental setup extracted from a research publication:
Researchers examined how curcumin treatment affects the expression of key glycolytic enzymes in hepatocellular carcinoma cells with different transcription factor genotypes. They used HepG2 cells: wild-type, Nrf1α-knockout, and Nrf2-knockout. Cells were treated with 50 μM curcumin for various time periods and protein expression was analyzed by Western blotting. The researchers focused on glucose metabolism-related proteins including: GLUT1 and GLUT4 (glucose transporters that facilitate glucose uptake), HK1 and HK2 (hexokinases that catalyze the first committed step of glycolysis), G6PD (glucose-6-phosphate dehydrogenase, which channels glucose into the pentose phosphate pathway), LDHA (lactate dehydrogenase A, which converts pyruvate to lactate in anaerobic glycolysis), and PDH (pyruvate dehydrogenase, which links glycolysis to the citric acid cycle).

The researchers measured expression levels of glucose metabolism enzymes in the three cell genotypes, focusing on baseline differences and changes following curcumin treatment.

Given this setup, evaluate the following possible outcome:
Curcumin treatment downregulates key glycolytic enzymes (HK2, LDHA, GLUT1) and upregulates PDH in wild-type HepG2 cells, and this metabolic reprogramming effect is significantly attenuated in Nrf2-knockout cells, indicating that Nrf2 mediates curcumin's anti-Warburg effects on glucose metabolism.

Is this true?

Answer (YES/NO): NO